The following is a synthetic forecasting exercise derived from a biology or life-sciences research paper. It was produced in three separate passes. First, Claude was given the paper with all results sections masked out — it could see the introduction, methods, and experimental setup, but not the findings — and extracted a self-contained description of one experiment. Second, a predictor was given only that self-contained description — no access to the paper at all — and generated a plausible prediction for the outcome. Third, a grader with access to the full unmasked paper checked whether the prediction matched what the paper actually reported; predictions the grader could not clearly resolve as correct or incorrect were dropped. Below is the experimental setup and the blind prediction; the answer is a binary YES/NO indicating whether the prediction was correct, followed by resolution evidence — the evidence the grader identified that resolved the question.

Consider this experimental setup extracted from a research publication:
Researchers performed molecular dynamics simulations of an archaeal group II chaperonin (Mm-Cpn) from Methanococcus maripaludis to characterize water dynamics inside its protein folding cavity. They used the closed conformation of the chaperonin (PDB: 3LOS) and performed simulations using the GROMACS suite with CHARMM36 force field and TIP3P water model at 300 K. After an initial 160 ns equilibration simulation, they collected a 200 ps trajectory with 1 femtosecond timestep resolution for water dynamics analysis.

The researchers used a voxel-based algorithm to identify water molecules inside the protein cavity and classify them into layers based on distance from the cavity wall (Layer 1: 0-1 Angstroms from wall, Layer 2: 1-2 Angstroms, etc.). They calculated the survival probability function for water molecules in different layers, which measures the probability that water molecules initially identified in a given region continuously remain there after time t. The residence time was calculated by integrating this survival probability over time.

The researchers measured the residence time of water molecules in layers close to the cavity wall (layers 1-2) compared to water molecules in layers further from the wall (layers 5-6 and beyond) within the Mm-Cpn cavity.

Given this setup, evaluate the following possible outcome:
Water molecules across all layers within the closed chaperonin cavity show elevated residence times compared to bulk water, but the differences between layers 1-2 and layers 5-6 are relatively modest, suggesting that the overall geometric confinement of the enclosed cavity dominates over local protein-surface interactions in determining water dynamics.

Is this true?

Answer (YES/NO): NO